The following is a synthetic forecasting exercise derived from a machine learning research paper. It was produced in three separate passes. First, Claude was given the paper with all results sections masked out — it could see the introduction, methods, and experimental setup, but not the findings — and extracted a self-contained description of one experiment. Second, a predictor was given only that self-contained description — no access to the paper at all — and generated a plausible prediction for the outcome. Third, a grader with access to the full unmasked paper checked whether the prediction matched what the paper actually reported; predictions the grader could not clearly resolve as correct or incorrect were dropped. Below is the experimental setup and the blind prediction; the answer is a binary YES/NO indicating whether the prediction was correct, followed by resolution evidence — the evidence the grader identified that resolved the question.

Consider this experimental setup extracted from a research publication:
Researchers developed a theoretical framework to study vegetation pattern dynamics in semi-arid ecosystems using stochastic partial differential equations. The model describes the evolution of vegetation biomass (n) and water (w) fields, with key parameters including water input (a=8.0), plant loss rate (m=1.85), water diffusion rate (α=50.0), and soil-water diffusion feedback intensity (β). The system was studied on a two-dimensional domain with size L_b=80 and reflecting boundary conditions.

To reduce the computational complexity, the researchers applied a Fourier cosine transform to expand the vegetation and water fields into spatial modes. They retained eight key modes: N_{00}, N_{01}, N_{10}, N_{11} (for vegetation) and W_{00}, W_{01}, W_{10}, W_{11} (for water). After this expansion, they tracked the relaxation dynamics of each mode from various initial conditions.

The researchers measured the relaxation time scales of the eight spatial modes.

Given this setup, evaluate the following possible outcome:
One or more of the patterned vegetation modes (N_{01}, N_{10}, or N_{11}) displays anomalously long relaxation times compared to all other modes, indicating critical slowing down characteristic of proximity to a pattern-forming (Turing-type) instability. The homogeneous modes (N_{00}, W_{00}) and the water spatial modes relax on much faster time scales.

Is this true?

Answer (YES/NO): YES